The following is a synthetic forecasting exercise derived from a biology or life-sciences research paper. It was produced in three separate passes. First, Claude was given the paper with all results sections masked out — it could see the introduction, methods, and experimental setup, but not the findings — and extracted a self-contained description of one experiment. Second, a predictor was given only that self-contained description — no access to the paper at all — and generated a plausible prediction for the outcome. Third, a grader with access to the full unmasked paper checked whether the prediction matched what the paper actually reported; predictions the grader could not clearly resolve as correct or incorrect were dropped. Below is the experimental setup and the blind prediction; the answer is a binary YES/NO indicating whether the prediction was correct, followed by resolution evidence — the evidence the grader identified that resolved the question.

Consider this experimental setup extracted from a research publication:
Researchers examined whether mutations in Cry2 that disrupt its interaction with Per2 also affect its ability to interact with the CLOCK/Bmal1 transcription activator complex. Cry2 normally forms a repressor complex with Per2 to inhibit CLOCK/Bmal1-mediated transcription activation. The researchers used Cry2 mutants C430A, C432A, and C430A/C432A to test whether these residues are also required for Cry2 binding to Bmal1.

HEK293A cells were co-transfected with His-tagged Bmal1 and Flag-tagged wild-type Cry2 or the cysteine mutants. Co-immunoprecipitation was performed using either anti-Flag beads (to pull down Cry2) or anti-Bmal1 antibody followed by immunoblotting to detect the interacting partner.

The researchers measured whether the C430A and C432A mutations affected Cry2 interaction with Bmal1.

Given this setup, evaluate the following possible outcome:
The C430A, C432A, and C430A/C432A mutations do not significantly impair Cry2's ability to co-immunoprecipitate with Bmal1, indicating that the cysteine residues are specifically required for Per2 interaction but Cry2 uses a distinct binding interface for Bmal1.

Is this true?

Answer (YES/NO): YES